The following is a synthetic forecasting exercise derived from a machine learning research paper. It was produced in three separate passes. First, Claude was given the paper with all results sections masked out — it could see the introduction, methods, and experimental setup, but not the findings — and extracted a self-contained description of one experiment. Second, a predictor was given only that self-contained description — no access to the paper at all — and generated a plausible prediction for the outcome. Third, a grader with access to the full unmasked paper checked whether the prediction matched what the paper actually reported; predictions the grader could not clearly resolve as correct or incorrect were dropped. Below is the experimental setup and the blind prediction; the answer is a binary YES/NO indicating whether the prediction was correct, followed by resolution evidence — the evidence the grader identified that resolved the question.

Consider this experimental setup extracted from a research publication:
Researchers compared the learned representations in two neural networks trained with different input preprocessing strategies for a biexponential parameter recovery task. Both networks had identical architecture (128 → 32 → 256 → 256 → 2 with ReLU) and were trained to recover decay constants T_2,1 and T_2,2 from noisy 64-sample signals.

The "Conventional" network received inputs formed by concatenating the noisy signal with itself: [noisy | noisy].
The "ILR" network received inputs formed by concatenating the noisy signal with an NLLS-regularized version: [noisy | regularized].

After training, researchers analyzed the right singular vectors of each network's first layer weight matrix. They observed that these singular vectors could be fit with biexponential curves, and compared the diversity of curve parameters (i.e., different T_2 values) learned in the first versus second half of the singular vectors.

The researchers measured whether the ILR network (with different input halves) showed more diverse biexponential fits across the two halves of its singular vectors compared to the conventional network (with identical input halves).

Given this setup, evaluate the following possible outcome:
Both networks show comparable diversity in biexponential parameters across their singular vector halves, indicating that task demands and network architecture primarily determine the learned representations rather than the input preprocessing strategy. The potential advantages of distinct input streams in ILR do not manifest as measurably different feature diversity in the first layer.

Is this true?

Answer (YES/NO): NO